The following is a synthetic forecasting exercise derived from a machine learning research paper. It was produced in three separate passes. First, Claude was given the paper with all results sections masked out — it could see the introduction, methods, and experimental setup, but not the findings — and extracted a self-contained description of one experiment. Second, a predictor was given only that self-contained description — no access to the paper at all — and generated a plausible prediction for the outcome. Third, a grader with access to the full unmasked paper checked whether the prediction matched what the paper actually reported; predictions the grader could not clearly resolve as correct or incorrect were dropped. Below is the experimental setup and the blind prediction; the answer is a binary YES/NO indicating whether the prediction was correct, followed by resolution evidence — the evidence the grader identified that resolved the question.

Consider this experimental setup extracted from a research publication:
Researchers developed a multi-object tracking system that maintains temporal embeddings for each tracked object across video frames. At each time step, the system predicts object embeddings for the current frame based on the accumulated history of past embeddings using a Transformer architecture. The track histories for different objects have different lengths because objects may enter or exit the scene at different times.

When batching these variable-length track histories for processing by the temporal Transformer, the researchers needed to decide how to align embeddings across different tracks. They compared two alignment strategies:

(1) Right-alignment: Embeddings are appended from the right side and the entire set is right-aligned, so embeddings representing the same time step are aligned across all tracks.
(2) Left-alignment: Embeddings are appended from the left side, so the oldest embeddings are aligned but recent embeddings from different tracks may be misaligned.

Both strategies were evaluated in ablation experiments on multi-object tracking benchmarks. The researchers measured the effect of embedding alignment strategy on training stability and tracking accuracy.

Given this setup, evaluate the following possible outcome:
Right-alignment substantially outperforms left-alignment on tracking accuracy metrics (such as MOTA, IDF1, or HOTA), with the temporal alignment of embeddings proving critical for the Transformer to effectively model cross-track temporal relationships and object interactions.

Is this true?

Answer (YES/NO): YES